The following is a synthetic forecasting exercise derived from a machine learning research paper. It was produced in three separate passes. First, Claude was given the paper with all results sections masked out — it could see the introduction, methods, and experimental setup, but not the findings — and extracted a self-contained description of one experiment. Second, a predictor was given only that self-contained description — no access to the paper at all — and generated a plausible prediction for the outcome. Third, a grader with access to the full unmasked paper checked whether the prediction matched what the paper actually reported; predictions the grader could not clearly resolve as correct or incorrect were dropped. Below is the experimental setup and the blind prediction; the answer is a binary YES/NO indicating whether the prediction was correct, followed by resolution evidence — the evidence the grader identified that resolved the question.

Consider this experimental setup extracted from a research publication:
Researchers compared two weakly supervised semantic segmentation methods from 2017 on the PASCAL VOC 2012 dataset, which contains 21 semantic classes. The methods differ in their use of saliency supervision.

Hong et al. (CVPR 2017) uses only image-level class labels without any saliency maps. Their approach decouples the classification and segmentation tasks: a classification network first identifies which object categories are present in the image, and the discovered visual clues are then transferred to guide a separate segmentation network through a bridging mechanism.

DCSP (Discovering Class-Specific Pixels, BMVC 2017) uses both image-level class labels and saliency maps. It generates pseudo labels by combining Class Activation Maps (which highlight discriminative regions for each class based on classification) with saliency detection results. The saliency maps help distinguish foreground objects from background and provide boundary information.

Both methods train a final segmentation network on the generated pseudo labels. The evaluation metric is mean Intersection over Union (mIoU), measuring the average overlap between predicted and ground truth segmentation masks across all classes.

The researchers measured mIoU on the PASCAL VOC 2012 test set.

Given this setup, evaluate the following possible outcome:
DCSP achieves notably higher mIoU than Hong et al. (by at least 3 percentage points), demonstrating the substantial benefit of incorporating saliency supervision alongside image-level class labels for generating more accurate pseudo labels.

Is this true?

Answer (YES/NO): NO